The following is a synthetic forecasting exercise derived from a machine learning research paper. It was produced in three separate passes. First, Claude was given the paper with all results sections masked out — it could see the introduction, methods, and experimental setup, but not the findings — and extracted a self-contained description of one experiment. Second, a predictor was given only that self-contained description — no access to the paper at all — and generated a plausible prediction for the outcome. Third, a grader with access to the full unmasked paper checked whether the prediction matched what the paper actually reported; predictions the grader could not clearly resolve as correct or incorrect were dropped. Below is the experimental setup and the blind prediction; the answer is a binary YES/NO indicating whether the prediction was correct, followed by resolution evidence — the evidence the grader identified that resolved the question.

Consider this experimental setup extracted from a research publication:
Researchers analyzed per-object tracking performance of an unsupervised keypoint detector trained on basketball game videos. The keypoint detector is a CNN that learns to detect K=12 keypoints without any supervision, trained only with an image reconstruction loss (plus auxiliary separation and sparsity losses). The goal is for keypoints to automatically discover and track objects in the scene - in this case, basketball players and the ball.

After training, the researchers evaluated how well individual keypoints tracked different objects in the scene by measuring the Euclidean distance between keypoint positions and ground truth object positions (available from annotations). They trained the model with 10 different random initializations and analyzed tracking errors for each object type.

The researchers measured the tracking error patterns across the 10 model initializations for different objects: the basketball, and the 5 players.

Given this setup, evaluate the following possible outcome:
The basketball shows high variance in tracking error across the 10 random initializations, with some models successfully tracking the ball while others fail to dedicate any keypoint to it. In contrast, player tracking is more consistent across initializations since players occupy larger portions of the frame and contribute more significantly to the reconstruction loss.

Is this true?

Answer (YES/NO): NO